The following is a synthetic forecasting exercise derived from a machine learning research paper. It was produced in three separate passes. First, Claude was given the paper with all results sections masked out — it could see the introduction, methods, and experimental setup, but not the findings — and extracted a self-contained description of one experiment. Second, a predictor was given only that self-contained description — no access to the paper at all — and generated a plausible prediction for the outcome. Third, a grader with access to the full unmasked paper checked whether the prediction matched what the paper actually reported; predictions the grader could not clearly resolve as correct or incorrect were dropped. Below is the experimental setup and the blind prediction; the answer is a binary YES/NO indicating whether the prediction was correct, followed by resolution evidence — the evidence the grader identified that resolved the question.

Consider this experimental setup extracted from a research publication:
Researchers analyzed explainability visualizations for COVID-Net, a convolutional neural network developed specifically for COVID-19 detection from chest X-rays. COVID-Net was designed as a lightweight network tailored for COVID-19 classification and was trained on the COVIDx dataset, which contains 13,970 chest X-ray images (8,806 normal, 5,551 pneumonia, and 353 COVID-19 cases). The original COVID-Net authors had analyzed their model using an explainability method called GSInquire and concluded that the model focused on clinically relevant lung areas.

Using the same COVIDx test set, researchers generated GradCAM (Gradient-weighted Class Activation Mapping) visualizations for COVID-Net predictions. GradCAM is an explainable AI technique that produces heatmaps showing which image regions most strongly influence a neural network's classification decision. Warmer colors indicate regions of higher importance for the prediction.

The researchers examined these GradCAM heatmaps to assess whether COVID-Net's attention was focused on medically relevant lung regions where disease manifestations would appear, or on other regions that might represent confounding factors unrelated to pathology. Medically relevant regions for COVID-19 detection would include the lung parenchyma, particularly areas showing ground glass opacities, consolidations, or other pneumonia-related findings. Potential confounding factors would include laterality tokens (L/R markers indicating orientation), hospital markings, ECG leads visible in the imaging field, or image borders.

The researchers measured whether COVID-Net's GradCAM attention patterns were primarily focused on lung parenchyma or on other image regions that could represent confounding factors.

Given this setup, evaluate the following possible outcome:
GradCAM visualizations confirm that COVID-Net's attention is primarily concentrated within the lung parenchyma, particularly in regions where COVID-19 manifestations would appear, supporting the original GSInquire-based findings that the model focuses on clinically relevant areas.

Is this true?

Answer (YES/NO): NO